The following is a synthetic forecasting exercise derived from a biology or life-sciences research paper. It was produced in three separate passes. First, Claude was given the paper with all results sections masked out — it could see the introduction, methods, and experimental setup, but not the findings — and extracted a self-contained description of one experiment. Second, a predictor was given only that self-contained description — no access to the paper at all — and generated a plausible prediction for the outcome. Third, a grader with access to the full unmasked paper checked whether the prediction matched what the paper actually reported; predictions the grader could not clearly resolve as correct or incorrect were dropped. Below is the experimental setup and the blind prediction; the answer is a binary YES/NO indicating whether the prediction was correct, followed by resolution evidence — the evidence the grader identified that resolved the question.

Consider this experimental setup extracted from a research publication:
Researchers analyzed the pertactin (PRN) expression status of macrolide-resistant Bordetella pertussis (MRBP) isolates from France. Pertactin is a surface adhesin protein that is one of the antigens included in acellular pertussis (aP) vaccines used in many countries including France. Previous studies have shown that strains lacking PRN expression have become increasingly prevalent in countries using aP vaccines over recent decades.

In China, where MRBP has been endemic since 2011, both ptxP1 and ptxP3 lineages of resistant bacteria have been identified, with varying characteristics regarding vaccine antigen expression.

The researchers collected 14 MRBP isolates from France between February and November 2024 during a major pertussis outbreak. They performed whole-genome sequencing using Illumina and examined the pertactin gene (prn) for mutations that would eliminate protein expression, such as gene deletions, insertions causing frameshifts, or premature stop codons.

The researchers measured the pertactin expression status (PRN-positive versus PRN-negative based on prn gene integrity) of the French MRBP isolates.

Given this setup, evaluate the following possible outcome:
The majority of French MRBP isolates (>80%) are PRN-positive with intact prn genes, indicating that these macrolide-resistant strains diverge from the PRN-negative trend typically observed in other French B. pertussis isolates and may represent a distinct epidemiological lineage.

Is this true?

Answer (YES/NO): NO